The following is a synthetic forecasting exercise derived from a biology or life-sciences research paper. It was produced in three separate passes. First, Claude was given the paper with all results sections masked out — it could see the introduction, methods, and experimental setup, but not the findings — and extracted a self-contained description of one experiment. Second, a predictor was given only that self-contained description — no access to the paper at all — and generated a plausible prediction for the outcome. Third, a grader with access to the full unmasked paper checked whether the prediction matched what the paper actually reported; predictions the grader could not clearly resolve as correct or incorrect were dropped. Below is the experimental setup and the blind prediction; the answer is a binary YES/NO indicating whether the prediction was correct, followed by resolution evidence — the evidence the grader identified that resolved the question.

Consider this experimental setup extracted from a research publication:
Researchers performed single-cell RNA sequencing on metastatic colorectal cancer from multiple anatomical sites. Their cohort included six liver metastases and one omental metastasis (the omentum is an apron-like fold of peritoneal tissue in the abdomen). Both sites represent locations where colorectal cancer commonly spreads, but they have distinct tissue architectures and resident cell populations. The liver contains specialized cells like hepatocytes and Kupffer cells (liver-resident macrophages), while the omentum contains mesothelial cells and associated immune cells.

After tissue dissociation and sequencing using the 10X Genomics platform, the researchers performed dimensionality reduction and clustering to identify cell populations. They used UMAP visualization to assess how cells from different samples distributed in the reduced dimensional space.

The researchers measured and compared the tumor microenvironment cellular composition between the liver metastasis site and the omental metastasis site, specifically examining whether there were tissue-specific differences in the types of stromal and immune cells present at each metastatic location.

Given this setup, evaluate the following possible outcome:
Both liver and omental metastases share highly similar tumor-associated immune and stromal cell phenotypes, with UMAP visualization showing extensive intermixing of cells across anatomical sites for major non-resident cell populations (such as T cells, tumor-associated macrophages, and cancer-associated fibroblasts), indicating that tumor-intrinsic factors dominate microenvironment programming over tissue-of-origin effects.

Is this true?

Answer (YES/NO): NO